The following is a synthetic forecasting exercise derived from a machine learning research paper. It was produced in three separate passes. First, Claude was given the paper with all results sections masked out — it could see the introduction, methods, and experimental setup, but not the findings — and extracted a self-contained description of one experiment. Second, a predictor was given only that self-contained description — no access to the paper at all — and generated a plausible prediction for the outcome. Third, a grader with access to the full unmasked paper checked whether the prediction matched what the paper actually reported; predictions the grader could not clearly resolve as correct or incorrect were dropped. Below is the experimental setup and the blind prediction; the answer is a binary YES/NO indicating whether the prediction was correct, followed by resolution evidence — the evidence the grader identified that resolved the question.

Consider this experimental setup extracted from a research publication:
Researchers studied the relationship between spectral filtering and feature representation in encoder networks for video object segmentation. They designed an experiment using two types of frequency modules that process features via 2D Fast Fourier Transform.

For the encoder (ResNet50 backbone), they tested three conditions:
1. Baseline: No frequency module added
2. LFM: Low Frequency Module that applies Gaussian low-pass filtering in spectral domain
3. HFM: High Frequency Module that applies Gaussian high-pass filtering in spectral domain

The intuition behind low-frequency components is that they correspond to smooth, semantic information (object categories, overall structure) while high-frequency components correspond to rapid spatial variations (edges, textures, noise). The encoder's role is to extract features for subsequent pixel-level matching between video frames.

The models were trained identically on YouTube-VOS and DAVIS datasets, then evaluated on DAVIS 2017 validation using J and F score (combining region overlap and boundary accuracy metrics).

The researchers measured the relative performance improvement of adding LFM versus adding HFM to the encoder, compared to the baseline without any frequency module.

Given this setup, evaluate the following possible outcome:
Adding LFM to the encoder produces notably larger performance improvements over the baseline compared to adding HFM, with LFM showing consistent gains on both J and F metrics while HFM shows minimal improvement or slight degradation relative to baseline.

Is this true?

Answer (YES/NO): YES